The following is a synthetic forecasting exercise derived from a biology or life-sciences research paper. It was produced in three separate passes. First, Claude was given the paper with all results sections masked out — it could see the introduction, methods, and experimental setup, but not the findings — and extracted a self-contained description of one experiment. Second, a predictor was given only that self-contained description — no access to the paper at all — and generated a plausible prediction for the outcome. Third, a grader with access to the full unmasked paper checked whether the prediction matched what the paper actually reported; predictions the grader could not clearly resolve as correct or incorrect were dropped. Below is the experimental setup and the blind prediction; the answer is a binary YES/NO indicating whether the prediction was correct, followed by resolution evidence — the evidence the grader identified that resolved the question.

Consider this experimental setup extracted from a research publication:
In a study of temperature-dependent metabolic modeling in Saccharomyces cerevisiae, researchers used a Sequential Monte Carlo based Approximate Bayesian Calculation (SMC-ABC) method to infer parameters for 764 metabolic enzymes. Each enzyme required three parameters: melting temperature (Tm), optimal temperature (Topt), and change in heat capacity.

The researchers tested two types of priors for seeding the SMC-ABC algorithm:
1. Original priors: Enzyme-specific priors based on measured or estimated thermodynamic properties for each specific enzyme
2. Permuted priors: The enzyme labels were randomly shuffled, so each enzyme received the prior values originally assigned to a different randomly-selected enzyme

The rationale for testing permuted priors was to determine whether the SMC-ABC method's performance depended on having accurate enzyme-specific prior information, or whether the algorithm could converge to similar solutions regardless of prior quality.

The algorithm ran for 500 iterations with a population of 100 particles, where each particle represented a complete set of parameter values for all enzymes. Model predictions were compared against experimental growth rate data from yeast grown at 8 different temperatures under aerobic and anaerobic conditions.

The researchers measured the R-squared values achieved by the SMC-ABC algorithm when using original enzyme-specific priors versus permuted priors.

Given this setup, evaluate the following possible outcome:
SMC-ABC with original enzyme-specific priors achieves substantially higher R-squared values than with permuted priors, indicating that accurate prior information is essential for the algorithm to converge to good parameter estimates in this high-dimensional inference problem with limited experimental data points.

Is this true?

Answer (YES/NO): NO